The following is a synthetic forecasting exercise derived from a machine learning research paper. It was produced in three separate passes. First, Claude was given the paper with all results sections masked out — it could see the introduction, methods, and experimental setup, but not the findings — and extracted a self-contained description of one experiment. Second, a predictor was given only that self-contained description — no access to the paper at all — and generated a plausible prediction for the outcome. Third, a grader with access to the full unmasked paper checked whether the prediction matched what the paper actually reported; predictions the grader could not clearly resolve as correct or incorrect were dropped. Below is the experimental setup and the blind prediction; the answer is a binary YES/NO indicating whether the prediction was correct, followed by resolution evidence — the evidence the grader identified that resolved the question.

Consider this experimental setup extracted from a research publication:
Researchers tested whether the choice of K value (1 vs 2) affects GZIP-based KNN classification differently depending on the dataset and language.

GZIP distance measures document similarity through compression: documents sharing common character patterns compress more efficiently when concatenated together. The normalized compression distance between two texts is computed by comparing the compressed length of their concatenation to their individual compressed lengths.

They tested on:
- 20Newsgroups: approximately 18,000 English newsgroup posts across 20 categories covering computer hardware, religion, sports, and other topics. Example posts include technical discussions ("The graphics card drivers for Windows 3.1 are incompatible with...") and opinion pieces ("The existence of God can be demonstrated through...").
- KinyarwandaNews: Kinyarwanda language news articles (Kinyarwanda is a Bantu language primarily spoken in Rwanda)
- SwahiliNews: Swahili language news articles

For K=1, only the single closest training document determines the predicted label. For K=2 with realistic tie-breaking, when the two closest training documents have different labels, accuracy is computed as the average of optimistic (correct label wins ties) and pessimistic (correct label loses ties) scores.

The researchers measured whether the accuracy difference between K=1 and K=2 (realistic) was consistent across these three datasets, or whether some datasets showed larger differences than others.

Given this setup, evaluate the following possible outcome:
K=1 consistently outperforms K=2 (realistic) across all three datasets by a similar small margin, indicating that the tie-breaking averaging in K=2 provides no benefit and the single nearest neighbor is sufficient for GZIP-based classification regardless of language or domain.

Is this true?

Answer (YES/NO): NO